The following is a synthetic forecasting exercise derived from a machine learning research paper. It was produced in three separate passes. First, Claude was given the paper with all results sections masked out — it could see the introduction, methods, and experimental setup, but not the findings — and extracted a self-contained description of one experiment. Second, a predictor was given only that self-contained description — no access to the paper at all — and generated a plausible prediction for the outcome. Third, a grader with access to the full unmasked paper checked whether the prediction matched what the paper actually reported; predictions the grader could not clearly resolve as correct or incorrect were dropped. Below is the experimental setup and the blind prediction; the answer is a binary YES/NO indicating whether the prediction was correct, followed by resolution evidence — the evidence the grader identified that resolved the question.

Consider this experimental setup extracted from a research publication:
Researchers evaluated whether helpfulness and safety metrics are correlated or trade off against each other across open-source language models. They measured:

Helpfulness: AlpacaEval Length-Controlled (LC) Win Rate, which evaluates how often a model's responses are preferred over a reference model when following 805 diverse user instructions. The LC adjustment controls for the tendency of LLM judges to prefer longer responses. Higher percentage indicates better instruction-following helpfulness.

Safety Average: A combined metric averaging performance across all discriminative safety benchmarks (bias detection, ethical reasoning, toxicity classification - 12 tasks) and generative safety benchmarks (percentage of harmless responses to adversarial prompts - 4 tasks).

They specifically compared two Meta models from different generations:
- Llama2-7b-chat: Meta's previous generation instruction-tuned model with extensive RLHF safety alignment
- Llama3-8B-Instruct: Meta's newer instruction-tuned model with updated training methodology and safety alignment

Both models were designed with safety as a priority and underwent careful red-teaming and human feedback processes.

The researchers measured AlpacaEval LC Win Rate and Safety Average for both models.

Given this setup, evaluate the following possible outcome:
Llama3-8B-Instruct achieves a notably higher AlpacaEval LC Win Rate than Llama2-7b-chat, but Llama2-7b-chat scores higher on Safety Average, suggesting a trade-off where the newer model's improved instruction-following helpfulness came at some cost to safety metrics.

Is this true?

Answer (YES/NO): NO